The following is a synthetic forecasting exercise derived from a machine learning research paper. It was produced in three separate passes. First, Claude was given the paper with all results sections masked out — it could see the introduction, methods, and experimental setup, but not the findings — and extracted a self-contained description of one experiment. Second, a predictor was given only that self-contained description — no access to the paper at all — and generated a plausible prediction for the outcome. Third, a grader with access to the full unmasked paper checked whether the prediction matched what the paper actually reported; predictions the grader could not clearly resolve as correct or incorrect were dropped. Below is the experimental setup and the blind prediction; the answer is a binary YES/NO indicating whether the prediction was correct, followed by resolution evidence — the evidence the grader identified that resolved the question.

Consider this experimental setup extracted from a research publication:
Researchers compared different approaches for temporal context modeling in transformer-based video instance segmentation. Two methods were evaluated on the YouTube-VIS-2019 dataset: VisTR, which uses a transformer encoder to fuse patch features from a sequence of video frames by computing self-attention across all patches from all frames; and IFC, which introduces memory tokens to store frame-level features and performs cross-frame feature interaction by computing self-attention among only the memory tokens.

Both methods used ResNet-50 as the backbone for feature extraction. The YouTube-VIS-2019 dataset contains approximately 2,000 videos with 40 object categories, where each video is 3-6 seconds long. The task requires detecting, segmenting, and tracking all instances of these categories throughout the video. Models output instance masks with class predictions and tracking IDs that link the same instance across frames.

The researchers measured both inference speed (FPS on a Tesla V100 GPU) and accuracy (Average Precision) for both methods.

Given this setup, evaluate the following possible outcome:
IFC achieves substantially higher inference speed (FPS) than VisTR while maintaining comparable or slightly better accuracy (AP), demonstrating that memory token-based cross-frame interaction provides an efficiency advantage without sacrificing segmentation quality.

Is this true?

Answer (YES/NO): YES